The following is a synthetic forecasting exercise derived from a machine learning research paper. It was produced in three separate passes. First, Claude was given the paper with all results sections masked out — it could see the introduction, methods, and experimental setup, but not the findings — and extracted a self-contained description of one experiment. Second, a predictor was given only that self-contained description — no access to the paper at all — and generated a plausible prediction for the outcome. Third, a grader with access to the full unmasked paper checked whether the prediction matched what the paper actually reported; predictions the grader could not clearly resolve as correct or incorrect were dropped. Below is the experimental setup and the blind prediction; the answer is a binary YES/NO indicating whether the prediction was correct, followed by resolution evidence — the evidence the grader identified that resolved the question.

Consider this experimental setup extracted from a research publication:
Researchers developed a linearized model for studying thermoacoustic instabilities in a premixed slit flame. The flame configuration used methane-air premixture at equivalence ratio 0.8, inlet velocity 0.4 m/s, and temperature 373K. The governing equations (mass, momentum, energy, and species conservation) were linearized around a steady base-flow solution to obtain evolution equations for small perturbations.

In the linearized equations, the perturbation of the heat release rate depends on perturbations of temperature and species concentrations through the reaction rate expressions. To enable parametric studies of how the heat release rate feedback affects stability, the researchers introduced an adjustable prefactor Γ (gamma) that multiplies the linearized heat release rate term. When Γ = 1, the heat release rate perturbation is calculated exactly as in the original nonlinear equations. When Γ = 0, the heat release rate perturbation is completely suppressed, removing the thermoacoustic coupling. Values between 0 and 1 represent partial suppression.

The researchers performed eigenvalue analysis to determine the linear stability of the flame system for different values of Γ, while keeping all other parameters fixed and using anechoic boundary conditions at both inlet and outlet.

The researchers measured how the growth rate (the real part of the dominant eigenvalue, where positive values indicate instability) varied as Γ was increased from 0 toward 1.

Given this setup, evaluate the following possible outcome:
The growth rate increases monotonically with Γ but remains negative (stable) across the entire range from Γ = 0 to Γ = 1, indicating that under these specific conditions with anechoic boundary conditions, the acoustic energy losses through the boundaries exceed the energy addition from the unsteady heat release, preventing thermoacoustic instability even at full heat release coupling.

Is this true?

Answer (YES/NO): NO